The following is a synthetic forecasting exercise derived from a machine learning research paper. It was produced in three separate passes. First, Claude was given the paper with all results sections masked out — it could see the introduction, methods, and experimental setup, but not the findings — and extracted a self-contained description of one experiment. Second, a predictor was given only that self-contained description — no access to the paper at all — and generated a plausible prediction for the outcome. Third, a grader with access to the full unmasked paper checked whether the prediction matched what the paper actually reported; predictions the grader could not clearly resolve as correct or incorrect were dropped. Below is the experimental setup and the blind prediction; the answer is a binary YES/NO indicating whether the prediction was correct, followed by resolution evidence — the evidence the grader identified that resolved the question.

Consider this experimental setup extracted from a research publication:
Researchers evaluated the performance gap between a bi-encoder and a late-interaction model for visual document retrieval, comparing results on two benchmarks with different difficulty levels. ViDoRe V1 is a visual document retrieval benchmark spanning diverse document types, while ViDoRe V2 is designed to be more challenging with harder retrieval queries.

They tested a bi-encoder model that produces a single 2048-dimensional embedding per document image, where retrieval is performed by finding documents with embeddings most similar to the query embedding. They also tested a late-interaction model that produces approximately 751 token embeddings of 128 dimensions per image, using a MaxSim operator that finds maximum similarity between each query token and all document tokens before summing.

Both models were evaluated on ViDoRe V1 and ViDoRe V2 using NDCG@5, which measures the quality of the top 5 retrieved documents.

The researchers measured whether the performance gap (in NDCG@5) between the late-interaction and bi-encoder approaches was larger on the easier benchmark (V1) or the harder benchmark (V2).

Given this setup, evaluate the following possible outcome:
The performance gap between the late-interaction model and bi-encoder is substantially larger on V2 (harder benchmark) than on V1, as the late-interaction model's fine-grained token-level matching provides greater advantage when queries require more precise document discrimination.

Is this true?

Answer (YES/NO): NO